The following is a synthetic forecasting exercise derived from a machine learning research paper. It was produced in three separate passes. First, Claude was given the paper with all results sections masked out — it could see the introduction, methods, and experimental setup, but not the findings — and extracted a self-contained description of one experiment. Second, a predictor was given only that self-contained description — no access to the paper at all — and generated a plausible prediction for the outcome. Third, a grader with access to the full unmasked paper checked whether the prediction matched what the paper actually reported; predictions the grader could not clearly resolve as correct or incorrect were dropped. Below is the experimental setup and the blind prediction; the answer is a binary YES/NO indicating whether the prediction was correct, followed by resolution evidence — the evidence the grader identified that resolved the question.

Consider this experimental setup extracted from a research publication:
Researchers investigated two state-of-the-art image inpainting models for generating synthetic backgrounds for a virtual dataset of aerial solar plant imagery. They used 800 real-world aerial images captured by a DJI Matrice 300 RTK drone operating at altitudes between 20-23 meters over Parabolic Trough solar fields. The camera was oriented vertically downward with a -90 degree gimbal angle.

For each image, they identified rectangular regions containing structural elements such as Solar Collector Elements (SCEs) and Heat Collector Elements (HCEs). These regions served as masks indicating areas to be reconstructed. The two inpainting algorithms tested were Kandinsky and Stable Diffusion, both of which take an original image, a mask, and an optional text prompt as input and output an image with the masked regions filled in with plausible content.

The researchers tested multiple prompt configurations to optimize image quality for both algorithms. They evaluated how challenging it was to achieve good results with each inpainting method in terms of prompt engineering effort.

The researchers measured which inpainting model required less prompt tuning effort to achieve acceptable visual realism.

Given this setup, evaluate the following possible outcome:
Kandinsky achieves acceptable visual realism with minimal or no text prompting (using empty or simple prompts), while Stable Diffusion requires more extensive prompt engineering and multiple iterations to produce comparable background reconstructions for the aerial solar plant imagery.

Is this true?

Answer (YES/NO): YES